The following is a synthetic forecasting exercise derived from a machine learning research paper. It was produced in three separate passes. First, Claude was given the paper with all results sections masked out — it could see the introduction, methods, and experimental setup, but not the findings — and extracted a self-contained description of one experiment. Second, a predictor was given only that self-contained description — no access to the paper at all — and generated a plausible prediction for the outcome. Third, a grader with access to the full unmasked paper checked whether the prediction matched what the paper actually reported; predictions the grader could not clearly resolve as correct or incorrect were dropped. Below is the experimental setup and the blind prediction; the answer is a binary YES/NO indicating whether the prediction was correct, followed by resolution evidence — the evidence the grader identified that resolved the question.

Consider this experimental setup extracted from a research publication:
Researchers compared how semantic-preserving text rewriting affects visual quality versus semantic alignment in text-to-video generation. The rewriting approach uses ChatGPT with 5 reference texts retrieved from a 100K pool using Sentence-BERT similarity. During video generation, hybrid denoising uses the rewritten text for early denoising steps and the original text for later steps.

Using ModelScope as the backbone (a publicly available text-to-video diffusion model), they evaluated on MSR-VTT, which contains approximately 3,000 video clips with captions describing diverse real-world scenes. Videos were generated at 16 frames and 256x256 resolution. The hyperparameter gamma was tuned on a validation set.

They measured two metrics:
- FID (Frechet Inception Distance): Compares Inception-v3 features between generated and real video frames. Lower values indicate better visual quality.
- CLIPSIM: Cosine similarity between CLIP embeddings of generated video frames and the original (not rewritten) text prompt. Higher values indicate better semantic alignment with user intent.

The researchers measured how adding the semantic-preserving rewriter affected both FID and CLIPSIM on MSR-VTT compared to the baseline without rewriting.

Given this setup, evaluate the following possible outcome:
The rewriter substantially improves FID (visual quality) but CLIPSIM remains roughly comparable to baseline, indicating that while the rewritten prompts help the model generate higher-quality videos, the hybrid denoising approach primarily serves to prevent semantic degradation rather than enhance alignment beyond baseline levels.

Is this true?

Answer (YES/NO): YES